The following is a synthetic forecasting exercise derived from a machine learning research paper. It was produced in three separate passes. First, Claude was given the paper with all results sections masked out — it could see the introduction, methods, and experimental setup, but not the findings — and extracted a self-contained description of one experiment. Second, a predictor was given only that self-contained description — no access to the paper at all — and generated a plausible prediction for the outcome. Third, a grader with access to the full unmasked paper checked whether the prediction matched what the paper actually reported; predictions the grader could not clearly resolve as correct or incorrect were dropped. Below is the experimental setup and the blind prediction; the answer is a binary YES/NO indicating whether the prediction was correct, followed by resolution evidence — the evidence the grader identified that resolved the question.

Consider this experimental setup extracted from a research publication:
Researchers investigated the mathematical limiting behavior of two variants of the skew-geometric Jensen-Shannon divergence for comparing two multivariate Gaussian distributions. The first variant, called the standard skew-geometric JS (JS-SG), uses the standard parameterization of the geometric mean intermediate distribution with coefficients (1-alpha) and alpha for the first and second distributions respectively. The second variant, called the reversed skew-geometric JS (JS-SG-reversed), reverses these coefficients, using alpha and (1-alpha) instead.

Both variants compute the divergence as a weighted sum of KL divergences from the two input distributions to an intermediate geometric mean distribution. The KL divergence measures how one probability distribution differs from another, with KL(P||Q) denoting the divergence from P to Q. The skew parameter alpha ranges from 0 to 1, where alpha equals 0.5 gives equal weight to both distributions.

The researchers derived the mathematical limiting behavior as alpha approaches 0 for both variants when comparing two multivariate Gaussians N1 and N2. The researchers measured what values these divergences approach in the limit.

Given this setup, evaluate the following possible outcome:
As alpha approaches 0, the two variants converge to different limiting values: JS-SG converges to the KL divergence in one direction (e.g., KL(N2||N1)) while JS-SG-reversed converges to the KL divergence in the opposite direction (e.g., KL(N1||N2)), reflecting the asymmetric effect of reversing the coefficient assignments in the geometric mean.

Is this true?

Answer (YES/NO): NO